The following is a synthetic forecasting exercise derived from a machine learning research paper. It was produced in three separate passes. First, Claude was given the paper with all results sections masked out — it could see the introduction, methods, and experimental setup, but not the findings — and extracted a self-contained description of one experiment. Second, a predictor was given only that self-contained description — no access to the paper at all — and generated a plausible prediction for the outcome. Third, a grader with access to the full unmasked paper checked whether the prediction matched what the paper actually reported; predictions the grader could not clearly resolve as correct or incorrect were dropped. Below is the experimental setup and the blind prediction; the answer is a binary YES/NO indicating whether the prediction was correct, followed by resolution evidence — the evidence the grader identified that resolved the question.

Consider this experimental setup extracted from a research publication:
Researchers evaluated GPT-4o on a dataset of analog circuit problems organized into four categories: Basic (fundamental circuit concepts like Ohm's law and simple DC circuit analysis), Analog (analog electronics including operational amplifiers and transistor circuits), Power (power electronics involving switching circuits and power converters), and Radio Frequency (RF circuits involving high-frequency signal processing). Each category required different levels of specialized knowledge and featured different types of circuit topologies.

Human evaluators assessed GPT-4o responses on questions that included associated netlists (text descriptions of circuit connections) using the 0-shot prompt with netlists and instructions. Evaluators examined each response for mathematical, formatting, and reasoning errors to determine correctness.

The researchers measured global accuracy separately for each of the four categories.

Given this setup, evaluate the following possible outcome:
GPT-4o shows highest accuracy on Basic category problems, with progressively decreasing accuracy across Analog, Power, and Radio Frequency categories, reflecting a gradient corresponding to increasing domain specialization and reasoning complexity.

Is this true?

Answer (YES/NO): NO